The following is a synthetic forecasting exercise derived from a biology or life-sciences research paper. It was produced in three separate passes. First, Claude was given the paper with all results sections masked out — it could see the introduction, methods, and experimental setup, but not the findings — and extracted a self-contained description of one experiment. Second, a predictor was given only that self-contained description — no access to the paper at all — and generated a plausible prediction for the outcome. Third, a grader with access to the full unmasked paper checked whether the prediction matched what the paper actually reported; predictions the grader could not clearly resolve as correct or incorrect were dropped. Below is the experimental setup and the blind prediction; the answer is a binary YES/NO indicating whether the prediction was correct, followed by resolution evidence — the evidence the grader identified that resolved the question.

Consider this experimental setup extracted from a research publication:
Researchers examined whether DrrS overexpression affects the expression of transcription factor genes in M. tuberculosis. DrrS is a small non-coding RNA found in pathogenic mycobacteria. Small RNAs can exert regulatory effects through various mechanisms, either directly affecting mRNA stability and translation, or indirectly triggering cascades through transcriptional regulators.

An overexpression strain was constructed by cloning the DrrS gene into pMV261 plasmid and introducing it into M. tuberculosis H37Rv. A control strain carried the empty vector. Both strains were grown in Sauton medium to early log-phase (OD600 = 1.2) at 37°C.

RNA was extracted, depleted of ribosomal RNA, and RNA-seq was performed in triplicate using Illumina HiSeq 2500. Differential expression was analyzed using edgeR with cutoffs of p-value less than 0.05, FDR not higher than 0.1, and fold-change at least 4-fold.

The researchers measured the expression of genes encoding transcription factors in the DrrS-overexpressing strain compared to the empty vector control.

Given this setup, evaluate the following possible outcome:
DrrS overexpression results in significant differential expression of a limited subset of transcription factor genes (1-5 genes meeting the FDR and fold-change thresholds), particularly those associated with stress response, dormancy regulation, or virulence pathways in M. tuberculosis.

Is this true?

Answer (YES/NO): NO